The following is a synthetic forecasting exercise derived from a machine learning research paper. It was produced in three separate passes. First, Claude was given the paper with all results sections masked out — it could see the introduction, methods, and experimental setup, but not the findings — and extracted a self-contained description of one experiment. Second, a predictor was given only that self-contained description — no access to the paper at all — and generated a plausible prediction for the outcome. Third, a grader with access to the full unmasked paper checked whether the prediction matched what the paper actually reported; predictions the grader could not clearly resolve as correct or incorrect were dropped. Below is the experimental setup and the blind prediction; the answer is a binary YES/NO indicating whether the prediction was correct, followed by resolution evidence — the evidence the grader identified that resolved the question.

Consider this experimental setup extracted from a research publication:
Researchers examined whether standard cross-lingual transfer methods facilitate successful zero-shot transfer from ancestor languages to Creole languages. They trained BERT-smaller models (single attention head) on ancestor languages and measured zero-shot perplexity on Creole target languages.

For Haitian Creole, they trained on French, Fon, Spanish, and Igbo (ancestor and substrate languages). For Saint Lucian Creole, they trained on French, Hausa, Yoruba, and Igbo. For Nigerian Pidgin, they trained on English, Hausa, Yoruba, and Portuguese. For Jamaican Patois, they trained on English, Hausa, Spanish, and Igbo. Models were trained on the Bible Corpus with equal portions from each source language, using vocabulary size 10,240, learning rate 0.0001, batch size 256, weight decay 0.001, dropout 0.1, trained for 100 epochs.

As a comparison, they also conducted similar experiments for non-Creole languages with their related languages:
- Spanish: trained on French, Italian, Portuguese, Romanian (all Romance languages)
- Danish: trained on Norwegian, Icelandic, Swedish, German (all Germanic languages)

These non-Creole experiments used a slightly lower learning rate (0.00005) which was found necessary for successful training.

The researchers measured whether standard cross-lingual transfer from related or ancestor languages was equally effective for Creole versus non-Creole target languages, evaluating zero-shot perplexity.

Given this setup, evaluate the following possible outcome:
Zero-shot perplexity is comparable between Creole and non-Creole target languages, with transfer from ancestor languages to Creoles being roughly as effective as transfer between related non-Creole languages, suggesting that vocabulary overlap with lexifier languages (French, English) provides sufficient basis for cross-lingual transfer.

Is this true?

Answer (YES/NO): NO